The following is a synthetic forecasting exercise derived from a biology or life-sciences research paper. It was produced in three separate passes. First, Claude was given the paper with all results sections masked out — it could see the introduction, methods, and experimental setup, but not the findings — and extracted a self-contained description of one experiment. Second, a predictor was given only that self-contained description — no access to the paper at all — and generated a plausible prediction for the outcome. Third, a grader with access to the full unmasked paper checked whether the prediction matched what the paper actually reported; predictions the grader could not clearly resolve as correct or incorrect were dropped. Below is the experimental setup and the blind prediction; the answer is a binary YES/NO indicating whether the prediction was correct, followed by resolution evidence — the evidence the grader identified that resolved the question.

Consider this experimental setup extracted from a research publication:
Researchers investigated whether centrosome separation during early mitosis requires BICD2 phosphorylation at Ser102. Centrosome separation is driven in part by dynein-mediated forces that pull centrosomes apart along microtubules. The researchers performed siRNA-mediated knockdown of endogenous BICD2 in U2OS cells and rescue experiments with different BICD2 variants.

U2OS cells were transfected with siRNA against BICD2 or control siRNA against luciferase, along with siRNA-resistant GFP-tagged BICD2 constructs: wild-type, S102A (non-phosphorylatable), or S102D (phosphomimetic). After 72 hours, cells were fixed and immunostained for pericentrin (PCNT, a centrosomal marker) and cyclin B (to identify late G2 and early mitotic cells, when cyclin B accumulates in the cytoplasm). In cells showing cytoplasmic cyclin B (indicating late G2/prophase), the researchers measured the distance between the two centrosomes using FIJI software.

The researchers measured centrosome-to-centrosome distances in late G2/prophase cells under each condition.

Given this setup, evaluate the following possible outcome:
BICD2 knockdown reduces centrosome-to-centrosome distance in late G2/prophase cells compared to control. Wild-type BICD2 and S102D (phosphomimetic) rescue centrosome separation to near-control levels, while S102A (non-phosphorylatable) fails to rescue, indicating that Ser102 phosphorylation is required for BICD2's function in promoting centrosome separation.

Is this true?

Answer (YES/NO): NO